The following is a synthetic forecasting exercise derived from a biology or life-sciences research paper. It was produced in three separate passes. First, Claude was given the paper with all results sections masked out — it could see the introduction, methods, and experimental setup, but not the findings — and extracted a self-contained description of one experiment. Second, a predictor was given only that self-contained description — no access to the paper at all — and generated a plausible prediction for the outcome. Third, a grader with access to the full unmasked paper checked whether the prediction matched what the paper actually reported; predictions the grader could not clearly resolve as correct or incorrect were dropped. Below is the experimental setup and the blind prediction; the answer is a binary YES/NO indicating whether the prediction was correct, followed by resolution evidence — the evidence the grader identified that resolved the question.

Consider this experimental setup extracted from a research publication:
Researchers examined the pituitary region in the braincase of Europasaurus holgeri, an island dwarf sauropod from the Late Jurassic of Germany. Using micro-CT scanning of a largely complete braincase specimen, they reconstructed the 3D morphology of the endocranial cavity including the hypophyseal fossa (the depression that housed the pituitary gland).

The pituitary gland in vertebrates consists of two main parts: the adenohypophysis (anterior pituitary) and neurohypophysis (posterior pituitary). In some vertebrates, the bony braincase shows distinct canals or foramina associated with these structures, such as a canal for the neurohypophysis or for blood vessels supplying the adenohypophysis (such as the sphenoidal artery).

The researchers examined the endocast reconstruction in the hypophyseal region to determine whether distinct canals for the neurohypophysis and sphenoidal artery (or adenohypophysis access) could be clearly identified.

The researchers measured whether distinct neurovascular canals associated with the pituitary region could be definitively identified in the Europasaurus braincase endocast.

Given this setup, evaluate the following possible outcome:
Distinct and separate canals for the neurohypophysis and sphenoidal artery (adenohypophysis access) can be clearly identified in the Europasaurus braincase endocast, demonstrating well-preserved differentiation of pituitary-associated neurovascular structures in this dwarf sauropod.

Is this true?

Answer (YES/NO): NO